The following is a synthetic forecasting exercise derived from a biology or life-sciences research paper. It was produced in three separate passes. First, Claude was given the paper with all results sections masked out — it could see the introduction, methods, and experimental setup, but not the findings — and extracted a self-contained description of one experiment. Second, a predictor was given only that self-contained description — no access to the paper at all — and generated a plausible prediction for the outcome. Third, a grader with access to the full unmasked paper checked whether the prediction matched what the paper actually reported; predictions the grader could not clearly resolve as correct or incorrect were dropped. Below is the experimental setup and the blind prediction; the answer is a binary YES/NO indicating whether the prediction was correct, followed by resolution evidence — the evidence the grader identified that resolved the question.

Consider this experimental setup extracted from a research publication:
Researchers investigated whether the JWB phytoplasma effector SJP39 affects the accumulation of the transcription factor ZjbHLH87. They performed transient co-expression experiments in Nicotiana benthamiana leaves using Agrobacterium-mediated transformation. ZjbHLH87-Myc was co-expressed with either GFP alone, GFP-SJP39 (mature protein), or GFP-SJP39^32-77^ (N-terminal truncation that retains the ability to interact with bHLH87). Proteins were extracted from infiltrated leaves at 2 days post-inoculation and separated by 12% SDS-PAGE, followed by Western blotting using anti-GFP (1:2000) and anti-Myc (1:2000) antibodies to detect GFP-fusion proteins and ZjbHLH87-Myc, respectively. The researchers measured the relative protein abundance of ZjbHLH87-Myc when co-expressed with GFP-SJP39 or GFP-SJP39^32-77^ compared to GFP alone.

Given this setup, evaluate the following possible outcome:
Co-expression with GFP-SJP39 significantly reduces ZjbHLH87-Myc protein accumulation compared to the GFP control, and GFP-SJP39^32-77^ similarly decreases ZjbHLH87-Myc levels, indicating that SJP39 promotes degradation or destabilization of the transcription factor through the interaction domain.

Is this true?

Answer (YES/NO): NO